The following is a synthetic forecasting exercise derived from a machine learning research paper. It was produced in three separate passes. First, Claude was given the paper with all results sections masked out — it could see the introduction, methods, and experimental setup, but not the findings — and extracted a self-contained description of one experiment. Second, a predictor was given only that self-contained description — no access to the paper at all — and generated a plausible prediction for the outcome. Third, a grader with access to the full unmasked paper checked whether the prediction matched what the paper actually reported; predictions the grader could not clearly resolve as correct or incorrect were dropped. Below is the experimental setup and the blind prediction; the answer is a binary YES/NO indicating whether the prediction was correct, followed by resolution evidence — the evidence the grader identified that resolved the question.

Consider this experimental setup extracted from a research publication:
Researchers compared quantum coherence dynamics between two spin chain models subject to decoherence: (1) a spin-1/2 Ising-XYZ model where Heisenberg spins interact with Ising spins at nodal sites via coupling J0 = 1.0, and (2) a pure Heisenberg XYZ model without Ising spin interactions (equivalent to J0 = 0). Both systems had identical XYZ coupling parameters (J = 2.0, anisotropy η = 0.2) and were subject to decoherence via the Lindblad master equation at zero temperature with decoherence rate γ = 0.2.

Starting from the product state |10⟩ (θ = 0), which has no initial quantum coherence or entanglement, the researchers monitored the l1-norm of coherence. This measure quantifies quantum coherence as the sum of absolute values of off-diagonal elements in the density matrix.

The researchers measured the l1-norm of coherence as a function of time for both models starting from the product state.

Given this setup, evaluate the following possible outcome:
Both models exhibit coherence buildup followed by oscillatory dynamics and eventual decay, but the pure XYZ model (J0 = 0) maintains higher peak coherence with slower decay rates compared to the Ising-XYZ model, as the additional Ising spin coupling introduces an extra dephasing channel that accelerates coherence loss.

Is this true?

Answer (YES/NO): YES